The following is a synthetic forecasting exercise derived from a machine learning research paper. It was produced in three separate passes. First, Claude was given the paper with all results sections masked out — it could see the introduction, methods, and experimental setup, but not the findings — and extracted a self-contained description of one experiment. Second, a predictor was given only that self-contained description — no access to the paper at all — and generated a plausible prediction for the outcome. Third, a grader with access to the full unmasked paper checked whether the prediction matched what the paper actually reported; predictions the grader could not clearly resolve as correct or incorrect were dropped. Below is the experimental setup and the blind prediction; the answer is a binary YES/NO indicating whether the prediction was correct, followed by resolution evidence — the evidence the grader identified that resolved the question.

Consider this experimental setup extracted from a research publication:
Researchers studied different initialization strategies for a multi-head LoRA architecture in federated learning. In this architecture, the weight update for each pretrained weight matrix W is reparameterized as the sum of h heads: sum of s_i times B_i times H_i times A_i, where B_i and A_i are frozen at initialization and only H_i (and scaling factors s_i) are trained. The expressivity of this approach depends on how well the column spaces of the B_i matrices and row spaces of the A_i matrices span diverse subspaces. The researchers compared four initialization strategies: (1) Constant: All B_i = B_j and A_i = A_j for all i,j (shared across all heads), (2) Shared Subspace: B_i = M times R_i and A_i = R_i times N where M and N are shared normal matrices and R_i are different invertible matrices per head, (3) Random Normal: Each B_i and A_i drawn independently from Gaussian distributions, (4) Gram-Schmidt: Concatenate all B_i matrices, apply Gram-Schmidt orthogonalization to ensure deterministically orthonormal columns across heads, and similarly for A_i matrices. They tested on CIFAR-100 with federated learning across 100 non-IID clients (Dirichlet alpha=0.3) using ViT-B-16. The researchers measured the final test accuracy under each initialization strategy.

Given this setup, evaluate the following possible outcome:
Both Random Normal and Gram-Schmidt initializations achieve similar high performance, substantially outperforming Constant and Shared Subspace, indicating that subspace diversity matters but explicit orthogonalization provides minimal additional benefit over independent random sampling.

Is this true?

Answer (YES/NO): NO